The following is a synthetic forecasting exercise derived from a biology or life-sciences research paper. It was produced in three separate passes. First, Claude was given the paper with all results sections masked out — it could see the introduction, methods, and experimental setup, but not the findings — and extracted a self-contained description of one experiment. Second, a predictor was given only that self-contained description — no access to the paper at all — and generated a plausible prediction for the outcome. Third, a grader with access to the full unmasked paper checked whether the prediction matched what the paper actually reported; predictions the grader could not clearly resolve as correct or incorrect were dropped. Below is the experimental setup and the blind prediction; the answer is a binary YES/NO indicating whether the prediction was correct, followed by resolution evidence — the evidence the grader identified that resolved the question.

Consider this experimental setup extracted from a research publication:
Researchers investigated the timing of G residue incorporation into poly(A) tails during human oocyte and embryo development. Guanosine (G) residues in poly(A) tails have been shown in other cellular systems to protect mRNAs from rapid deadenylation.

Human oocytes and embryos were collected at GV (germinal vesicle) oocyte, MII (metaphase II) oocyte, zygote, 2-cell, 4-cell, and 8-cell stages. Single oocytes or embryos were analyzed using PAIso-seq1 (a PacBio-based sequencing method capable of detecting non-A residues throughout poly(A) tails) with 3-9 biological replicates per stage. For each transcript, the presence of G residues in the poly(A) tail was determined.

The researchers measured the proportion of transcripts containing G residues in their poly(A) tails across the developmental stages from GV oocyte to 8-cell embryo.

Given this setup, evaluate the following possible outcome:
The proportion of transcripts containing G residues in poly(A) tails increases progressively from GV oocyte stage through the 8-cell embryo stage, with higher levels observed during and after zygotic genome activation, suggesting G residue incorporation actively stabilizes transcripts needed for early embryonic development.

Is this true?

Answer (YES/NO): NO